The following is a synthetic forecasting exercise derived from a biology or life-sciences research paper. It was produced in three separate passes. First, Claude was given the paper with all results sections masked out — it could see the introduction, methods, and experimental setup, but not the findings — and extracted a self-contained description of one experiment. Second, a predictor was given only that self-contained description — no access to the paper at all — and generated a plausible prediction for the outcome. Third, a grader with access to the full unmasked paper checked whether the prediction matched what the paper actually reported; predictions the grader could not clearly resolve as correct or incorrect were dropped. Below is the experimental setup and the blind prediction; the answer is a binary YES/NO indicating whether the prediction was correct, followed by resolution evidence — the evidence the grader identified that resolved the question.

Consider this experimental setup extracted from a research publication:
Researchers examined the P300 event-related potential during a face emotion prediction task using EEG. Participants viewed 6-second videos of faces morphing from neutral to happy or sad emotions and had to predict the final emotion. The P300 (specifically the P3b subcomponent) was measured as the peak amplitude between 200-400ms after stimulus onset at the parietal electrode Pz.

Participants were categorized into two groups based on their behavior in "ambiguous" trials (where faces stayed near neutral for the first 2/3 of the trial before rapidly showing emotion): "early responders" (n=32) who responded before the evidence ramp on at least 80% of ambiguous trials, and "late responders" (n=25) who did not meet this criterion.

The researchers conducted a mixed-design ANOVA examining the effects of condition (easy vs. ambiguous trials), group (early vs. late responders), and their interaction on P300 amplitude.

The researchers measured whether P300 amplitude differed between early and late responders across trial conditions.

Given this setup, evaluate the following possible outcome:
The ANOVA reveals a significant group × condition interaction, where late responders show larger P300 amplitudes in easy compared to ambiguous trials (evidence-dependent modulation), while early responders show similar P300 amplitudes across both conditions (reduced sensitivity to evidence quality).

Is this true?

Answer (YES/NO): NO